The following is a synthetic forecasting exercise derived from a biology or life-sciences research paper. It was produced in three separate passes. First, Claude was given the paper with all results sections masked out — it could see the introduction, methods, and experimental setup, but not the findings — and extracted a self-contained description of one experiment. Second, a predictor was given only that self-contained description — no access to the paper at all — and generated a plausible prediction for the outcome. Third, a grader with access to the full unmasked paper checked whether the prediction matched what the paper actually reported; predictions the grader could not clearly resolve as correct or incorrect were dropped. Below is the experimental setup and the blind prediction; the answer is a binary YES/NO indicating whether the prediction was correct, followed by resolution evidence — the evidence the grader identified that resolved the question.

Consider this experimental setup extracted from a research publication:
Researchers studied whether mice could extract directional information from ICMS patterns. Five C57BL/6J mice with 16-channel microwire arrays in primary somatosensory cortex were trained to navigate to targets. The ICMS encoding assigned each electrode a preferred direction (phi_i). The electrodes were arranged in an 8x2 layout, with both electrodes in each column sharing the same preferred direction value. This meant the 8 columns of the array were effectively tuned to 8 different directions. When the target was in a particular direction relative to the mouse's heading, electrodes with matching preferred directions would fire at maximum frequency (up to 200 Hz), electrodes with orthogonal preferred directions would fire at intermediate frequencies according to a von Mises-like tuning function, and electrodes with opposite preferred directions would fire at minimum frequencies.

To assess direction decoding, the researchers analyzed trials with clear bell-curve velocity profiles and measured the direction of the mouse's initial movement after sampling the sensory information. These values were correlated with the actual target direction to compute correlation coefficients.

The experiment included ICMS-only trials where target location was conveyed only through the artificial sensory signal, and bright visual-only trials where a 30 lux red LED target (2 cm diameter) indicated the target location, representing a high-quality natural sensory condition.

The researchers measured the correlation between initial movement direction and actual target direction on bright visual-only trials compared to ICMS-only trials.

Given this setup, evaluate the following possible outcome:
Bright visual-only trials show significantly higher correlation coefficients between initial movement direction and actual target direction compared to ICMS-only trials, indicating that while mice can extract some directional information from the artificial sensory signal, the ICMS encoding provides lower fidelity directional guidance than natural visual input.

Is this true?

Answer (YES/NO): NO